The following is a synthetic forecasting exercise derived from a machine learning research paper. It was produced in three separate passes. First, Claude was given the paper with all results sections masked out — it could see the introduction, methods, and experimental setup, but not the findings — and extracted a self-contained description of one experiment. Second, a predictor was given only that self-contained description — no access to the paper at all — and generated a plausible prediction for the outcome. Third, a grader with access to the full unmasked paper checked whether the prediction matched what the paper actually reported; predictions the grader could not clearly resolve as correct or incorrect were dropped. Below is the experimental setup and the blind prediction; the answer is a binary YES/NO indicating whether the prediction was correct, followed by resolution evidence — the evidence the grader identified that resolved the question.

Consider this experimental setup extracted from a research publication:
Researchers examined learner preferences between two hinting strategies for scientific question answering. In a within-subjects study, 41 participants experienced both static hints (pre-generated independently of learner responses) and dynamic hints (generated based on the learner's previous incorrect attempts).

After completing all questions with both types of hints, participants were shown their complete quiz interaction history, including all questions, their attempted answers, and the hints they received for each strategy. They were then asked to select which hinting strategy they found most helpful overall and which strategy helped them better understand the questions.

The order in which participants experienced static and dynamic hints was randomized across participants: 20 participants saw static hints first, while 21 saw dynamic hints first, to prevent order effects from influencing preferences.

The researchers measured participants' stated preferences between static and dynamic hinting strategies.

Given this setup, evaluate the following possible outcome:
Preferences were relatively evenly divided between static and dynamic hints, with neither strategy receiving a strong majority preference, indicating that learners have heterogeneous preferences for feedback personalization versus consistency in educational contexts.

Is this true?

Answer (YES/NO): YES